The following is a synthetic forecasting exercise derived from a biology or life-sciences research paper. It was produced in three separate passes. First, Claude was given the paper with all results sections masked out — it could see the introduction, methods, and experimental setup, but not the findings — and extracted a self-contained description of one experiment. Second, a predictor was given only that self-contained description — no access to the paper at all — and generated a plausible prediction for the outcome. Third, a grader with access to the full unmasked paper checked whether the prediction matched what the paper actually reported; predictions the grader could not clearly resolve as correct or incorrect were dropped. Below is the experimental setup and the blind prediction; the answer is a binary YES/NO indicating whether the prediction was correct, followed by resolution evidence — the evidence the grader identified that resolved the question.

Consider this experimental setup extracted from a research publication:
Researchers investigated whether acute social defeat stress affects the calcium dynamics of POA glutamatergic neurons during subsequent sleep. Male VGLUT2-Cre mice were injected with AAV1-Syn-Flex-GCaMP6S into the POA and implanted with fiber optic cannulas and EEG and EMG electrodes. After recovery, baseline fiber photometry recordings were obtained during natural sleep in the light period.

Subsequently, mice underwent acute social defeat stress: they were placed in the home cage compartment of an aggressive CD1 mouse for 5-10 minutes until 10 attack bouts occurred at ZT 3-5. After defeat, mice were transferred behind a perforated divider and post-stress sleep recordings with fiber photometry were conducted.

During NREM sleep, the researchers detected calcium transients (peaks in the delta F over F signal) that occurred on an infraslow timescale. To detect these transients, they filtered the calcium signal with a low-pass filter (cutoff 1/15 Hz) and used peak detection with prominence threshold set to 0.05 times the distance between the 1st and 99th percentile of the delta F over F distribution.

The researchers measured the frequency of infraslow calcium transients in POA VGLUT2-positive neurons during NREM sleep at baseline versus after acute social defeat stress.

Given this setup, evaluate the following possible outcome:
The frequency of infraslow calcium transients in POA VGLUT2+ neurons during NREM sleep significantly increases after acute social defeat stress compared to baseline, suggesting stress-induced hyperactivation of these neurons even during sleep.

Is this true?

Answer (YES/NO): YES